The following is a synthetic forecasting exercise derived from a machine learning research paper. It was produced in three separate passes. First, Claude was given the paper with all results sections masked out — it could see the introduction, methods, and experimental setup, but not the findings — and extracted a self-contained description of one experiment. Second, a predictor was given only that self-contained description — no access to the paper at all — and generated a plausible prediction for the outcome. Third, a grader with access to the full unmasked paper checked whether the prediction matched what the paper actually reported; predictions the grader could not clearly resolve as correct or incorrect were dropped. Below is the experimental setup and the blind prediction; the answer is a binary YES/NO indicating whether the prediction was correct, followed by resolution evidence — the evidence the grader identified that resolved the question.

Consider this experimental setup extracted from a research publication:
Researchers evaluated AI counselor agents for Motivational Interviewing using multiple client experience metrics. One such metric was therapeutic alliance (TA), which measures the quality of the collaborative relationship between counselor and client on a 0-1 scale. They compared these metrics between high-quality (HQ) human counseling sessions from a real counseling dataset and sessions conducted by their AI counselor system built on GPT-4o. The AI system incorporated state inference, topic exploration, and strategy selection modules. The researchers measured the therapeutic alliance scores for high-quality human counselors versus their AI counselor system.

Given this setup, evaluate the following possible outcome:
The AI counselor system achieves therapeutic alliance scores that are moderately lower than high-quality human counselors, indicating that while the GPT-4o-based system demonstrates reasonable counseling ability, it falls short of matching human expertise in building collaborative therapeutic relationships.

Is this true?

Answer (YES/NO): NO